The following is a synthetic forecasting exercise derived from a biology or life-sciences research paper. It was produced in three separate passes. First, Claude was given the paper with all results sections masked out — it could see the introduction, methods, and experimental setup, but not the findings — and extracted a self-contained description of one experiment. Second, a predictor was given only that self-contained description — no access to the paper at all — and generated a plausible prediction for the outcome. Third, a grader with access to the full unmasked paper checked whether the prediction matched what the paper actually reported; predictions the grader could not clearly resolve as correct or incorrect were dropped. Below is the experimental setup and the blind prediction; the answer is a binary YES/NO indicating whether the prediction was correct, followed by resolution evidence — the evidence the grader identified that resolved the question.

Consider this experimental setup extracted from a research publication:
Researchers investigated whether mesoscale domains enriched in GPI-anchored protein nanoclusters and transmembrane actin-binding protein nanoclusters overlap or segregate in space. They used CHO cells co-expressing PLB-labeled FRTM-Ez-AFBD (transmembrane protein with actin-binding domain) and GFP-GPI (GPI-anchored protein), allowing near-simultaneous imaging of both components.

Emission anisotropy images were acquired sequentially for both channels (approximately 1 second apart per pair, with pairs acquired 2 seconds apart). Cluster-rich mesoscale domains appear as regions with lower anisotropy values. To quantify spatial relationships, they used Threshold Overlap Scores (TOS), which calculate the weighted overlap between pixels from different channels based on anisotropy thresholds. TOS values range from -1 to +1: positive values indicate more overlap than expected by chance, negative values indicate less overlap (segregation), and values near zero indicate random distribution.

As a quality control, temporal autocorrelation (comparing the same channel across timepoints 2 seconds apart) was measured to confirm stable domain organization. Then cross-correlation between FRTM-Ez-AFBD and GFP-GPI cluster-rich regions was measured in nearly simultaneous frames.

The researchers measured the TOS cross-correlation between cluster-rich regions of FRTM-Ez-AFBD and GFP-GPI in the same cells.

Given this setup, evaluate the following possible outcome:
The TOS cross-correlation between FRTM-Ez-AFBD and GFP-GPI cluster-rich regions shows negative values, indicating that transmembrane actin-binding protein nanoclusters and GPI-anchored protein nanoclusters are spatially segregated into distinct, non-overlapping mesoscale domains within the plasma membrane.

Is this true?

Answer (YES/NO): YES